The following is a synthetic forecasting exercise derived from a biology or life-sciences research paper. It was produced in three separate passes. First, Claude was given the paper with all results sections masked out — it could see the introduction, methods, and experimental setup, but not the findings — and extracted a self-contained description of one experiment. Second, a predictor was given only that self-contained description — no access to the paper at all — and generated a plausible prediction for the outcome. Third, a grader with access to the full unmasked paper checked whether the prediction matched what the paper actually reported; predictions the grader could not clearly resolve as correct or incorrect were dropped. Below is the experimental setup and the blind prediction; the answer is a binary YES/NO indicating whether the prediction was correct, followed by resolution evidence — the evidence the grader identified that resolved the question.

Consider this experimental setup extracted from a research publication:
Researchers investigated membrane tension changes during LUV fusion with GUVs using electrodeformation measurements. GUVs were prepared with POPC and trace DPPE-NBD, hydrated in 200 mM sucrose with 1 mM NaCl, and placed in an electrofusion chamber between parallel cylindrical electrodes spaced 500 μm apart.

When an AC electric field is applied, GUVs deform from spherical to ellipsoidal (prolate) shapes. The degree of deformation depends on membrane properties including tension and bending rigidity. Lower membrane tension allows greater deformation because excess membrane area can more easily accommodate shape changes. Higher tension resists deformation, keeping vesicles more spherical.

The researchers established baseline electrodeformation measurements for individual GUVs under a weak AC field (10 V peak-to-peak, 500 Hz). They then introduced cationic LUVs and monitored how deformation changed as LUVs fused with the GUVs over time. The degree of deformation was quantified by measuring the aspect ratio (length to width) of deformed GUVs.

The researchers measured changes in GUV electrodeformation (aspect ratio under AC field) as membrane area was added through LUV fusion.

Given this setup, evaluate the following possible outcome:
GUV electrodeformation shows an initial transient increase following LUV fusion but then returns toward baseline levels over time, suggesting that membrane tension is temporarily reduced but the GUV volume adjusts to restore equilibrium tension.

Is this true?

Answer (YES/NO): NO